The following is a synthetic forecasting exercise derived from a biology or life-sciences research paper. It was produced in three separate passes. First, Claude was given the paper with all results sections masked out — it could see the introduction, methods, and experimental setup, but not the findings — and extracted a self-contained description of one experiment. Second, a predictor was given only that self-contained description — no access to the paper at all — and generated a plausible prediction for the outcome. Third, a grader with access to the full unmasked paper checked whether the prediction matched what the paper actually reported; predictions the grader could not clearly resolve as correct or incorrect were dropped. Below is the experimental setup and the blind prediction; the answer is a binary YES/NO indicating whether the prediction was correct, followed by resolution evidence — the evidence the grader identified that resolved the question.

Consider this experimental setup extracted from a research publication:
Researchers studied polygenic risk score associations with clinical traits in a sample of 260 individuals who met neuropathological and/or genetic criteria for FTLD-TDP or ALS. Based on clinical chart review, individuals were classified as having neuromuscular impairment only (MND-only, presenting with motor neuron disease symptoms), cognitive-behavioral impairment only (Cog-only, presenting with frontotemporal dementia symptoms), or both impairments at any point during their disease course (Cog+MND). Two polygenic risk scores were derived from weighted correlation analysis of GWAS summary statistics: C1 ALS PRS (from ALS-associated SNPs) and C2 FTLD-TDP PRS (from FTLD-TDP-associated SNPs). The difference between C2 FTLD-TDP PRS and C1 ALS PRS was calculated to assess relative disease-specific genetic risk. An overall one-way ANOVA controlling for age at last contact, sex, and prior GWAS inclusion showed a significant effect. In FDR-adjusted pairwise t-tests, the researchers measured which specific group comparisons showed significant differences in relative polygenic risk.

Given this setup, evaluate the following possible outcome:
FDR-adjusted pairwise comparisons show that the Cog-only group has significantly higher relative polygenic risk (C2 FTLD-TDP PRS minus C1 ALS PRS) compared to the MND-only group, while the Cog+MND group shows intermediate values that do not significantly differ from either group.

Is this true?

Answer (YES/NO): YES